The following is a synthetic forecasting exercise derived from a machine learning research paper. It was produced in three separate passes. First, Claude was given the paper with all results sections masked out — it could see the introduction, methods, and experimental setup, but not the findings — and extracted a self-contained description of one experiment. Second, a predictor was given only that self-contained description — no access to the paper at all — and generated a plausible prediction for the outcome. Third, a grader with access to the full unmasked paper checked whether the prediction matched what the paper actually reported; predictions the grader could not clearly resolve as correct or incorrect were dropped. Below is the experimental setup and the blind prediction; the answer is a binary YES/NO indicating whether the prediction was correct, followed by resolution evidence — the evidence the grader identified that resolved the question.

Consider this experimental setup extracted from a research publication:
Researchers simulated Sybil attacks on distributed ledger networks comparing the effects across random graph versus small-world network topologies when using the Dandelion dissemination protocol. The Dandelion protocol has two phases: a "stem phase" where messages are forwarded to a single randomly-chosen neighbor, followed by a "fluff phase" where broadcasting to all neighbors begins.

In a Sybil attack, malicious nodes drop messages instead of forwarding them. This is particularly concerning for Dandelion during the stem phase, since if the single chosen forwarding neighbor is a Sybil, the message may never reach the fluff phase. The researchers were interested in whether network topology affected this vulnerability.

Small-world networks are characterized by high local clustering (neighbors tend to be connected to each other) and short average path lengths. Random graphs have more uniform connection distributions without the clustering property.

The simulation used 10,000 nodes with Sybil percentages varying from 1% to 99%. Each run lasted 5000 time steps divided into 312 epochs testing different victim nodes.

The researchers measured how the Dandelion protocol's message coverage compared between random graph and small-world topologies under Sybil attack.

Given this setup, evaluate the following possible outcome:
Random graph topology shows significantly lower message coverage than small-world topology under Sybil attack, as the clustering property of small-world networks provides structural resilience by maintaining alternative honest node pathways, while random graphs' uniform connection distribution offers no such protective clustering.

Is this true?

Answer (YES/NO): NO